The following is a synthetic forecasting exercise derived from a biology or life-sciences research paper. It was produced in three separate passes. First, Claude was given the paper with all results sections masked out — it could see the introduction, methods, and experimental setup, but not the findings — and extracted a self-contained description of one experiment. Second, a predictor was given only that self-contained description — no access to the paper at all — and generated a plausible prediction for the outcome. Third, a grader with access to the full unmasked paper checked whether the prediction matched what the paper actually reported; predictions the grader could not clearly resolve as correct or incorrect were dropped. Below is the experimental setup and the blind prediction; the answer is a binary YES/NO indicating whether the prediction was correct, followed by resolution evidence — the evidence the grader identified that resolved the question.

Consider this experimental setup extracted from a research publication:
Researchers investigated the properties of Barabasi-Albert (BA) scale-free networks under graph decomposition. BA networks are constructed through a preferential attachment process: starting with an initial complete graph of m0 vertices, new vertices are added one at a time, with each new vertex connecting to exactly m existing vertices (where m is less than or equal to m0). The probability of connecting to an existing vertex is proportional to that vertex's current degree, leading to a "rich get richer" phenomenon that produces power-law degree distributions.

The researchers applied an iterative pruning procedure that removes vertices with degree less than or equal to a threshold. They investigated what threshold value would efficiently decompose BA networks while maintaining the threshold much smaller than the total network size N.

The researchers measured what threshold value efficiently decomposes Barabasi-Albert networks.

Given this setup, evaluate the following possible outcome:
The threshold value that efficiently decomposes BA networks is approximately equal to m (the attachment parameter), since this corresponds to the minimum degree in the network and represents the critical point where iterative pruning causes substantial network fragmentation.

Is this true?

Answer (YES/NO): YES